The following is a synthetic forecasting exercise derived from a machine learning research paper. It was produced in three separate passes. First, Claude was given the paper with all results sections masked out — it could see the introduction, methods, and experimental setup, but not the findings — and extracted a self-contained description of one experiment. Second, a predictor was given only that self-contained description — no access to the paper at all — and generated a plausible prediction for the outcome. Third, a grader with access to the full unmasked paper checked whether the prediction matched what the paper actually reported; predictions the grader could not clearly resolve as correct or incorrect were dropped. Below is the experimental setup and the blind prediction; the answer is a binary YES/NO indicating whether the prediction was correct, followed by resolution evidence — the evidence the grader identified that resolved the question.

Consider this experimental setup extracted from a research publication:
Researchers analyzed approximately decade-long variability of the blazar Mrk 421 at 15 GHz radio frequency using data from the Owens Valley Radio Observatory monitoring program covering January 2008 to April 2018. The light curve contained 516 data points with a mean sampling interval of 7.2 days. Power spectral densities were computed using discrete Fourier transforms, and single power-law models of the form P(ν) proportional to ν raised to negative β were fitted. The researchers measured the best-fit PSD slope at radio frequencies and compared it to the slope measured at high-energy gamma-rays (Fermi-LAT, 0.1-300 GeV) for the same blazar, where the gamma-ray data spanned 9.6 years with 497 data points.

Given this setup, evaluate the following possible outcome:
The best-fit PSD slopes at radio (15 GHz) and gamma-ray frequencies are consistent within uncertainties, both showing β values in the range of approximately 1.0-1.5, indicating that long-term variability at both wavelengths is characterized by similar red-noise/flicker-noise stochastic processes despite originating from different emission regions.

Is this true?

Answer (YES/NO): NO